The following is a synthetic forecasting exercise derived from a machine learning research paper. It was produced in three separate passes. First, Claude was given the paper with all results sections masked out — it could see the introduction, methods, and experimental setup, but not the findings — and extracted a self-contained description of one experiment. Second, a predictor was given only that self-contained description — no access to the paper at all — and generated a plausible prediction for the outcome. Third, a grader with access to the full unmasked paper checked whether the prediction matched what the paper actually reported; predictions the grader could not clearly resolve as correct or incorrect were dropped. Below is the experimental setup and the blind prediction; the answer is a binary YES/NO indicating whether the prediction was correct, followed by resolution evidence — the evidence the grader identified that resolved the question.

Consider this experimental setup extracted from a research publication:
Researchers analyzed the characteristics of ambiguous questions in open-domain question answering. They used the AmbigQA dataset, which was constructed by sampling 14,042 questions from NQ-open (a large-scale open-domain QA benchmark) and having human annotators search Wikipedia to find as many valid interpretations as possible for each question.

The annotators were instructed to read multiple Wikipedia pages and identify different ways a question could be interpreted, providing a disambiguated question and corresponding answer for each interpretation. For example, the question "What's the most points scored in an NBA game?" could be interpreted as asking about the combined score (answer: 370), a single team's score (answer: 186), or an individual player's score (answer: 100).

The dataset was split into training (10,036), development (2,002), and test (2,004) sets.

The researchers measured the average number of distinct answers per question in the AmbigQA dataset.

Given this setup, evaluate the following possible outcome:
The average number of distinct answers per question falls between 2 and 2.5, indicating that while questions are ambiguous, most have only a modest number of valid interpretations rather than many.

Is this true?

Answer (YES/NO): YES